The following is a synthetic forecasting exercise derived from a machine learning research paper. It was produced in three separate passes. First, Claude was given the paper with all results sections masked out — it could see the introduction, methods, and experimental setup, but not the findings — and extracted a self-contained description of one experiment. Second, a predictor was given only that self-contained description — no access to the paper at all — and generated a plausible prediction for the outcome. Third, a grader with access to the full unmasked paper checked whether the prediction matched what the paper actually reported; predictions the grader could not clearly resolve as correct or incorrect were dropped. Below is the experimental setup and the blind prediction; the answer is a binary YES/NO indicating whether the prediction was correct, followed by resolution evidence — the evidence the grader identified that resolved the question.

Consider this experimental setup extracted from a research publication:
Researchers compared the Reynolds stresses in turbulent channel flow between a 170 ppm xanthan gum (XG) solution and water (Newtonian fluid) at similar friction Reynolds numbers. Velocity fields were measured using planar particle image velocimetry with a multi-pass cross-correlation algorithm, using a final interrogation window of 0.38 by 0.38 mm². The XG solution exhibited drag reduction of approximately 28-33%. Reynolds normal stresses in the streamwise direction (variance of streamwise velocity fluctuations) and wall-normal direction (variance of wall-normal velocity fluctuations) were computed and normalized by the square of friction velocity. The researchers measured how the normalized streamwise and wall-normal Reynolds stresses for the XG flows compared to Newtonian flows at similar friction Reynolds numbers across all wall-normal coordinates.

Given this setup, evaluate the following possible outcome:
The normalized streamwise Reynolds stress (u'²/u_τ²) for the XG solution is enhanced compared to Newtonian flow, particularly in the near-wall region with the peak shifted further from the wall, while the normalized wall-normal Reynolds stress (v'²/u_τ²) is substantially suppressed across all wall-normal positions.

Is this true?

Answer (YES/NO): YES